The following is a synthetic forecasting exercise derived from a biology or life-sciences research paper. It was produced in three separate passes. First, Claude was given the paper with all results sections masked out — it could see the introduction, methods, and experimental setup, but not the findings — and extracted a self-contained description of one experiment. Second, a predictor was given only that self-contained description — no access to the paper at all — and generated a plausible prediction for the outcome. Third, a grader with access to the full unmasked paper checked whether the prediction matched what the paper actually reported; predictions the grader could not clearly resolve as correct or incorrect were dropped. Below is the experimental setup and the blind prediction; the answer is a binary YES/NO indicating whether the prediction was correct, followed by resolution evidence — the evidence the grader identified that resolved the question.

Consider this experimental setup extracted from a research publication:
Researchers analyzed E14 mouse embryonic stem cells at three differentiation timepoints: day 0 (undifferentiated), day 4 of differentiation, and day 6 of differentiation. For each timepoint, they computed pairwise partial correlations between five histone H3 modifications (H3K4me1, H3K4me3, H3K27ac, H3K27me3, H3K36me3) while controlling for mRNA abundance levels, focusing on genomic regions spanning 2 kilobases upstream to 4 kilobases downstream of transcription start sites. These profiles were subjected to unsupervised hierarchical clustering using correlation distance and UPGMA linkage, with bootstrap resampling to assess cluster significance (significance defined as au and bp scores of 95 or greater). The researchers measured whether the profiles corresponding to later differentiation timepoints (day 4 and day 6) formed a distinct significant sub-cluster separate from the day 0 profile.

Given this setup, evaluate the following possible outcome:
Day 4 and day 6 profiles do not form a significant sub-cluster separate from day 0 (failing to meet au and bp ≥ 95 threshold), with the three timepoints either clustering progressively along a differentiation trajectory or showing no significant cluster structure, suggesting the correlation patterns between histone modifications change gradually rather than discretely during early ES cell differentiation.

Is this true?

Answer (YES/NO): NO